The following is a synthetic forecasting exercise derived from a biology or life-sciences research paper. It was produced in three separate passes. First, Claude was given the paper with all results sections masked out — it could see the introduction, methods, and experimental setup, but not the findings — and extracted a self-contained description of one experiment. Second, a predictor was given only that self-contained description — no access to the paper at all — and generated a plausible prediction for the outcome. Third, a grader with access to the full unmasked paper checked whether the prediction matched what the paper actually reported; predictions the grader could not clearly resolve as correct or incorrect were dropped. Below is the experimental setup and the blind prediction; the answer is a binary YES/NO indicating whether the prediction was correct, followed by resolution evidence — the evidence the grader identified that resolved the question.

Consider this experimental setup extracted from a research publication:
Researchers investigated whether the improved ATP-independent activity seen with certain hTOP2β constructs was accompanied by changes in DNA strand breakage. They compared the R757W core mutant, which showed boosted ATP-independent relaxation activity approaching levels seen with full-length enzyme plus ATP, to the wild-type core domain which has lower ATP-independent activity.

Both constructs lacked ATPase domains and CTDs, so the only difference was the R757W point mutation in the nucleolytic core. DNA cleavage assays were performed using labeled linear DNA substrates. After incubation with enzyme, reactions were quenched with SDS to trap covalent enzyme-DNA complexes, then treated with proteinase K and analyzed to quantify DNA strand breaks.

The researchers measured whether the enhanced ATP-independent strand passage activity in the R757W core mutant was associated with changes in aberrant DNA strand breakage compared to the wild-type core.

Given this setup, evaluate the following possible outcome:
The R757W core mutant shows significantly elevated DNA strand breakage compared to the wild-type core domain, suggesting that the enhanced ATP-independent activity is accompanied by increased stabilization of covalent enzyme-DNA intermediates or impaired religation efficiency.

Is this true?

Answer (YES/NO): YES